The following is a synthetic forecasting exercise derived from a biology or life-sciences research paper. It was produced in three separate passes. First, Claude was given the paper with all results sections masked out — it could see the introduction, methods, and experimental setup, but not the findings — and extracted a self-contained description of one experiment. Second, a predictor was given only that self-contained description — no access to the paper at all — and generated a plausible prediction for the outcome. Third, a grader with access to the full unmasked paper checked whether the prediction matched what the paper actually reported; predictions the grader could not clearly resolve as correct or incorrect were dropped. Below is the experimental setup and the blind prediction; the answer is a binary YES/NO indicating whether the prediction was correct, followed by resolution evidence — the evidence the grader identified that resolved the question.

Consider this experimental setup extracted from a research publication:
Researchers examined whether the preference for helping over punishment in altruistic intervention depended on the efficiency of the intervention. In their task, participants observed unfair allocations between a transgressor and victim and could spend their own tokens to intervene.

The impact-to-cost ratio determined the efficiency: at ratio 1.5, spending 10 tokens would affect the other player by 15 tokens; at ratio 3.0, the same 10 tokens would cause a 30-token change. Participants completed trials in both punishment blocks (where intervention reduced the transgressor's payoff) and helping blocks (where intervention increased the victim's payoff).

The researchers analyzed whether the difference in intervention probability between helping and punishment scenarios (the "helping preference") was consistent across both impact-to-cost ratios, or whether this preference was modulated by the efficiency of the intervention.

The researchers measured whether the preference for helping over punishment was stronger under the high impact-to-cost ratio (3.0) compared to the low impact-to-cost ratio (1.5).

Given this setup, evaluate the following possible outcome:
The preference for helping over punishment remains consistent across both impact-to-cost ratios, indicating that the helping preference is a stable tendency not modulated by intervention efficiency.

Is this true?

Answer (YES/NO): NO